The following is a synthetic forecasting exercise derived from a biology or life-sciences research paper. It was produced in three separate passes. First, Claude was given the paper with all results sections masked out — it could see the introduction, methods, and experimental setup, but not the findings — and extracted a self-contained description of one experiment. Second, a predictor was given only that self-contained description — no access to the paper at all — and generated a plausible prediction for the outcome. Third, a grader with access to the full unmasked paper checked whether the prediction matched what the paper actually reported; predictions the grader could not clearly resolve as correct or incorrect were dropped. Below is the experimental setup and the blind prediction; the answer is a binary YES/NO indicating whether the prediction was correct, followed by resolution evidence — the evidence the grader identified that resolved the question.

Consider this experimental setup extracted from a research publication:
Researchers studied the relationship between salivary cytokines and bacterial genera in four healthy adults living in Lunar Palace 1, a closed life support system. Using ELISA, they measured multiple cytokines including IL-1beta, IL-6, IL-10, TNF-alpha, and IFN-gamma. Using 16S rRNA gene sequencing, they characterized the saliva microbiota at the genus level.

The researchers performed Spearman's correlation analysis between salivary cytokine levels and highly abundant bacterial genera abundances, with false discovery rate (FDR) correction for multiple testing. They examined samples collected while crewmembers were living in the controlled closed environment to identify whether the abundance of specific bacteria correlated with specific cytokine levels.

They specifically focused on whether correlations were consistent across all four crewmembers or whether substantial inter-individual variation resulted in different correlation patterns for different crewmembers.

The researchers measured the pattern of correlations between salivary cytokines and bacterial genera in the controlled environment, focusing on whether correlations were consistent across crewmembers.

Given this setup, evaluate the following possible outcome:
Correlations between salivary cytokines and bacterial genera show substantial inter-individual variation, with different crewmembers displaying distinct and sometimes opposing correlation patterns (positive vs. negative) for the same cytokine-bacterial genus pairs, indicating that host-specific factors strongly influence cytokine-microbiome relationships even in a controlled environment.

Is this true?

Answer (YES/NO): YES